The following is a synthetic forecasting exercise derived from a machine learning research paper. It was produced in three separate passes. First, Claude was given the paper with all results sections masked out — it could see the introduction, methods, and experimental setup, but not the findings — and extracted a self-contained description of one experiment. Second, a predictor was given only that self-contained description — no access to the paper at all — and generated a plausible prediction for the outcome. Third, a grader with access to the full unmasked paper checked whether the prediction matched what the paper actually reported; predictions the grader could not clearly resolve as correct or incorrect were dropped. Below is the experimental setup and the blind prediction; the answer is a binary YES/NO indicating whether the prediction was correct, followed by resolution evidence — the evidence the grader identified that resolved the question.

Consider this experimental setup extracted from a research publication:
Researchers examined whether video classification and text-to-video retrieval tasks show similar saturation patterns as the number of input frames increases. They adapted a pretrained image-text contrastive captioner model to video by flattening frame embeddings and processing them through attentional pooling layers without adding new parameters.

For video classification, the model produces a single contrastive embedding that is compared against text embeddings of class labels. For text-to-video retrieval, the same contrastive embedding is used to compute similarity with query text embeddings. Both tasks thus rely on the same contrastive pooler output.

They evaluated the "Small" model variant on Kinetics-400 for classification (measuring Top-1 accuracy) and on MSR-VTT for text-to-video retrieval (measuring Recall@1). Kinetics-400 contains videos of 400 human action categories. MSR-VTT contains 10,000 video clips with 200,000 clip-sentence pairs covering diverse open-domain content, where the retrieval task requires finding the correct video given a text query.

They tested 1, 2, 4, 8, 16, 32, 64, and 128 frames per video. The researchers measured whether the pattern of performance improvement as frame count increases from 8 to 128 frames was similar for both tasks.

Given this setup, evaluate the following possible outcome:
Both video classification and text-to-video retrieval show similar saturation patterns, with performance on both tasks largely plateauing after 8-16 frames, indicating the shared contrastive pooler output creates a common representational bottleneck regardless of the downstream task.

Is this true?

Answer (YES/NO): YES